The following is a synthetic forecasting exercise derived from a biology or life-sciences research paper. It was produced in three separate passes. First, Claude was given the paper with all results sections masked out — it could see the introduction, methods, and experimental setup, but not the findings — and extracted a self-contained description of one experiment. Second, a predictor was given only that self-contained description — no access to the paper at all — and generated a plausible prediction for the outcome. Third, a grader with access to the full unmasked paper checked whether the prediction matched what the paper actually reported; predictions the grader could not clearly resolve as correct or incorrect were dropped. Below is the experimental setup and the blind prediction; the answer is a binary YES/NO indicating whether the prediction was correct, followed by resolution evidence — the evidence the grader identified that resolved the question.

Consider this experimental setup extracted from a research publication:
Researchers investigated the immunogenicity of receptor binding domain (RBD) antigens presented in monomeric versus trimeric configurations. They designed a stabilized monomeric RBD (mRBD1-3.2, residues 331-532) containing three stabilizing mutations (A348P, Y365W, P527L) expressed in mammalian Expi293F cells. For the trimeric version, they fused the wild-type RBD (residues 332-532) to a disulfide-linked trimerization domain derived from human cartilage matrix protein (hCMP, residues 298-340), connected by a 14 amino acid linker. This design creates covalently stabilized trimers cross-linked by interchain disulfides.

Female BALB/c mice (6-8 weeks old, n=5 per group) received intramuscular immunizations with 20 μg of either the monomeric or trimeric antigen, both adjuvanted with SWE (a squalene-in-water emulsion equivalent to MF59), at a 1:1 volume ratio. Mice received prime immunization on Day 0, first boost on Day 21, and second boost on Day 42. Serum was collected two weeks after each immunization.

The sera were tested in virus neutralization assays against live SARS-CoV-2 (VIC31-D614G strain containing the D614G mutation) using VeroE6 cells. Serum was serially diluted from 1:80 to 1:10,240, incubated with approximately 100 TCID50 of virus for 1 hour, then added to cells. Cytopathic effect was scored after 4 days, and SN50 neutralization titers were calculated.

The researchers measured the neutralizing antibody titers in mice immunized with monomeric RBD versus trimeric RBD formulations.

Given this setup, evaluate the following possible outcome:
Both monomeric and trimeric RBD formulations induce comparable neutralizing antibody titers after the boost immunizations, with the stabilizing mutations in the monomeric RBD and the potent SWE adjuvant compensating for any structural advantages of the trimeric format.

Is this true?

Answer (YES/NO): NO